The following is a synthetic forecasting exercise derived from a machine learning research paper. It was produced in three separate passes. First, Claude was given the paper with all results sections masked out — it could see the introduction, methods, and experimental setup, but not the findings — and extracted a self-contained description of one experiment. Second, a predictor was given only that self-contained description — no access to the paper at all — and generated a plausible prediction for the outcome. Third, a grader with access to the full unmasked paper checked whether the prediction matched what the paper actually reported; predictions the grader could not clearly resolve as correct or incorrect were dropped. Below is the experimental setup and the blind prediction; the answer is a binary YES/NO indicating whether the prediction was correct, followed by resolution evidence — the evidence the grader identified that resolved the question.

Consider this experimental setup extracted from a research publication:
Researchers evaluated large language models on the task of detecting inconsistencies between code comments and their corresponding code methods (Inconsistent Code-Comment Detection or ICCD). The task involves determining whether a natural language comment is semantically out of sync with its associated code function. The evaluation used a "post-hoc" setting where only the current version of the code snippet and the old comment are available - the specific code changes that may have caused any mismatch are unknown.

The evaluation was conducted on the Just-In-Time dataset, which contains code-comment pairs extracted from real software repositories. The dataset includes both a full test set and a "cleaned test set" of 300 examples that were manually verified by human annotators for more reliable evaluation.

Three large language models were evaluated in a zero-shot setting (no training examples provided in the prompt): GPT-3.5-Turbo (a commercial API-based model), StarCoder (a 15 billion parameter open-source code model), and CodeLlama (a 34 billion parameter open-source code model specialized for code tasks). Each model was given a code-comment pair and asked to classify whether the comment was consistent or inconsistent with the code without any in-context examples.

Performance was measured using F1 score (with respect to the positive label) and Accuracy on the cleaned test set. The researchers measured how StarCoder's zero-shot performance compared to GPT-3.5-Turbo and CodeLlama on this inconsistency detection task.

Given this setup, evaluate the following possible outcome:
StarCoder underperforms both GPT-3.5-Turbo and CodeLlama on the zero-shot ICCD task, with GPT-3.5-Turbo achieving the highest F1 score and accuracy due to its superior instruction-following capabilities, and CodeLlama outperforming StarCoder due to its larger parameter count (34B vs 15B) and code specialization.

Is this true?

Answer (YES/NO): NO